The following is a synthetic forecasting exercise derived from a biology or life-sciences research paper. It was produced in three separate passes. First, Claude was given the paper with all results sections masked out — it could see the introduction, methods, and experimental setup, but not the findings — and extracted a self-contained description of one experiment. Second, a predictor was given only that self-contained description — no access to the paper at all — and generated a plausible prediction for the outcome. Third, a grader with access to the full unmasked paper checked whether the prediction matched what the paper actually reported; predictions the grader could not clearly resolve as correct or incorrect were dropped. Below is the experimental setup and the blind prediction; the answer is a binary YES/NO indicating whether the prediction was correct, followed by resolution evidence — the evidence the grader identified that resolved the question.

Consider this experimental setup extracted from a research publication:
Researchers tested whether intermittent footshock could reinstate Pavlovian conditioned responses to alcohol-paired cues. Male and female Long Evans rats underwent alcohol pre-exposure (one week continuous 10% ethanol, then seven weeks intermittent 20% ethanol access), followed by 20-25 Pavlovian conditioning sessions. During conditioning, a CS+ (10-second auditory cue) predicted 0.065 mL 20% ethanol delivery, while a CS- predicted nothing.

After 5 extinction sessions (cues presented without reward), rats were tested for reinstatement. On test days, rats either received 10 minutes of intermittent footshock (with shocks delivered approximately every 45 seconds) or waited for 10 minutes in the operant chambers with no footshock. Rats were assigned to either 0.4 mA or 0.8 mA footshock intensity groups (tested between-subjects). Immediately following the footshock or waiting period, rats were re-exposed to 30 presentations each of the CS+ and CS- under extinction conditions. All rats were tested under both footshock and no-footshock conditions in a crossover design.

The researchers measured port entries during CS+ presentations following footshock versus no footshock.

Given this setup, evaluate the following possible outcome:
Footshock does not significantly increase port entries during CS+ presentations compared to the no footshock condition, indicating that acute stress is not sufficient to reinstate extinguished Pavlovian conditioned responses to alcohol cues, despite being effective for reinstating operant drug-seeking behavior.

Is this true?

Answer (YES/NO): YES